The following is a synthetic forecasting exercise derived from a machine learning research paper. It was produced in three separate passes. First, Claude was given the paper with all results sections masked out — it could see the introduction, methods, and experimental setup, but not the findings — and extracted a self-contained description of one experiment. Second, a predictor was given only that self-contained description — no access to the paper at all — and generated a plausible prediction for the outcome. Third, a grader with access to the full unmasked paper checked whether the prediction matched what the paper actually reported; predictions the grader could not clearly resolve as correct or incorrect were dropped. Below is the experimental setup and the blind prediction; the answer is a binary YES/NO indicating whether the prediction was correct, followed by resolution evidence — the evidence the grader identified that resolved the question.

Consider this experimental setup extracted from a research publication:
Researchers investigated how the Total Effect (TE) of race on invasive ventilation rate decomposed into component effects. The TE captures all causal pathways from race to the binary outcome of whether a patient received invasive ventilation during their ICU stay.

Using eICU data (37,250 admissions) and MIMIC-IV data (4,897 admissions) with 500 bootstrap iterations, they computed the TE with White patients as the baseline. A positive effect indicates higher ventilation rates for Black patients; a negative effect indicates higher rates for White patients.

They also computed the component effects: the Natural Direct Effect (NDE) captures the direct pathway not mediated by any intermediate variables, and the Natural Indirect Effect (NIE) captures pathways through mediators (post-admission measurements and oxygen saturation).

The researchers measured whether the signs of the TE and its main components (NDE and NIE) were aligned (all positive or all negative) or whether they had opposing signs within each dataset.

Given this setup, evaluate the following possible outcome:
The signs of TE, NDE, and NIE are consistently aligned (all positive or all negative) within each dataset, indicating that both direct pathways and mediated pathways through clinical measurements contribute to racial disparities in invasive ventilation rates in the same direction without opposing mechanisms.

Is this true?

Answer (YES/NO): NO